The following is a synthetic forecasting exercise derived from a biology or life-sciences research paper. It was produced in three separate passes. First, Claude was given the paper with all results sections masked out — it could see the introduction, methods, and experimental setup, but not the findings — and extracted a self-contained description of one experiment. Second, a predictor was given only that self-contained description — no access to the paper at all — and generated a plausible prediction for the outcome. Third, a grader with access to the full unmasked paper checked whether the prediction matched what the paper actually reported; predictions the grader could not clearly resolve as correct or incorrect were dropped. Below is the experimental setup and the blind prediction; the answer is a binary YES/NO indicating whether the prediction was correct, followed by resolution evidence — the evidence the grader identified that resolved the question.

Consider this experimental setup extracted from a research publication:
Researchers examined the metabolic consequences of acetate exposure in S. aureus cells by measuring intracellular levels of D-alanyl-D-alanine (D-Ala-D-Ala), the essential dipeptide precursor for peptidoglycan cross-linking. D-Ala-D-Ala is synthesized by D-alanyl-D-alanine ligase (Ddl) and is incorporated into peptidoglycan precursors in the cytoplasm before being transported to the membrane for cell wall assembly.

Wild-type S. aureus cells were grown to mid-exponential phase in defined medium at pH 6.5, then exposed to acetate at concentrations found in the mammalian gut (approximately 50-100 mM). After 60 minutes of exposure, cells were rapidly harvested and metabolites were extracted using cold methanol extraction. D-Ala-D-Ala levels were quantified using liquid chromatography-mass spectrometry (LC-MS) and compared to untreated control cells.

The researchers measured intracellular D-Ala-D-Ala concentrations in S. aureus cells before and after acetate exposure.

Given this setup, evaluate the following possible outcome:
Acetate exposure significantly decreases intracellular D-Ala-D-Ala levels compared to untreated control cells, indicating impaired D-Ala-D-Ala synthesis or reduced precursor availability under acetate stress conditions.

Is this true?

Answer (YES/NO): YES